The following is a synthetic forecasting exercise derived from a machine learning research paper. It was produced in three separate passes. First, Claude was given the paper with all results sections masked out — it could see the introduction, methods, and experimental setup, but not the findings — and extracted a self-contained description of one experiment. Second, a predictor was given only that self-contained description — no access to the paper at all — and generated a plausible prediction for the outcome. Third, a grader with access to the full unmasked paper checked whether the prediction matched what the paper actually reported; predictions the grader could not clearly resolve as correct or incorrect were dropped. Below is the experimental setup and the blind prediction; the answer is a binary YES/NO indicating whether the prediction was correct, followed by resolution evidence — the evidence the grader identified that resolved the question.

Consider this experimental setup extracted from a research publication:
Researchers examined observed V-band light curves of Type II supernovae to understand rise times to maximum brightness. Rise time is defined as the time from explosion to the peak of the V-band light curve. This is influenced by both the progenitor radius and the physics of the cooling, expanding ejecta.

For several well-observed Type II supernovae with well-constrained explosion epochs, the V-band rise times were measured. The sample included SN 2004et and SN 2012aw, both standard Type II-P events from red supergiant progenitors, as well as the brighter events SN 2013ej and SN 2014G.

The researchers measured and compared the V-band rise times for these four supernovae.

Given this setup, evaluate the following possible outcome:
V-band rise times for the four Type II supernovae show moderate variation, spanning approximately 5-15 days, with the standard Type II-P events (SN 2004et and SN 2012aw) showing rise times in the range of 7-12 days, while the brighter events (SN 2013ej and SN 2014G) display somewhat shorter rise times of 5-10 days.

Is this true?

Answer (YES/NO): NO